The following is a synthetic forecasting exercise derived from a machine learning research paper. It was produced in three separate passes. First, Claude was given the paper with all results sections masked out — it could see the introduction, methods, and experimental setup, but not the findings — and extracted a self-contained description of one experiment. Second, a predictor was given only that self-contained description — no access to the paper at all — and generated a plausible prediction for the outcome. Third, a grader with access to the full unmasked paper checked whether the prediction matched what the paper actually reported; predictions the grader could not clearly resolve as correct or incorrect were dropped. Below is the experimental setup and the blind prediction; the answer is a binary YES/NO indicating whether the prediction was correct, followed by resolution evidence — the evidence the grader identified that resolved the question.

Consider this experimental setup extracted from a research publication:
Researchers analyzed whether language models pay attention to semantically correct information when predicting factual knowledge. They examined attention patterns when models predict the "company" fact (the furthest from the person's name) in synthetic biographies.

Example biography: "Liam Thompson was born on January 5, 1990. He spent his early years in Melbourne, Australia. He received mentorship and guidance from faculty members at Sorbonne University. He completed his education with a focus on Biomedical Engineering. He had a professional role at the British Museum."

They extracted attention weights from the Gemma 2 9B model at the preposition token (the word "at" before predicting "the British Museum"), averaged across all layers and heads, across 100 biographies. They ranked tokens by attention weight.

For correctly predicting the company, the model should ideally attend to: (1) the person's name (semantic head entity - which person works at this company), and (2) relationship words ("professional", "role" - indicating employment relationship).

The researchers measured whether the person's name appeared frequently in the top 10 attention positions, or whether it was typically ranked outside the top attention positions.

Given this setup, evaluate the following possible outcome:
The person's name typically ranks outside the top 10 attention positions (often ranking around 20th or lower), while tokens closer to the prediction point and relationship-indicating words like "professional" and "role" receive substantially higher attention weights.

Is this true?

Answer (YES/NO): YES